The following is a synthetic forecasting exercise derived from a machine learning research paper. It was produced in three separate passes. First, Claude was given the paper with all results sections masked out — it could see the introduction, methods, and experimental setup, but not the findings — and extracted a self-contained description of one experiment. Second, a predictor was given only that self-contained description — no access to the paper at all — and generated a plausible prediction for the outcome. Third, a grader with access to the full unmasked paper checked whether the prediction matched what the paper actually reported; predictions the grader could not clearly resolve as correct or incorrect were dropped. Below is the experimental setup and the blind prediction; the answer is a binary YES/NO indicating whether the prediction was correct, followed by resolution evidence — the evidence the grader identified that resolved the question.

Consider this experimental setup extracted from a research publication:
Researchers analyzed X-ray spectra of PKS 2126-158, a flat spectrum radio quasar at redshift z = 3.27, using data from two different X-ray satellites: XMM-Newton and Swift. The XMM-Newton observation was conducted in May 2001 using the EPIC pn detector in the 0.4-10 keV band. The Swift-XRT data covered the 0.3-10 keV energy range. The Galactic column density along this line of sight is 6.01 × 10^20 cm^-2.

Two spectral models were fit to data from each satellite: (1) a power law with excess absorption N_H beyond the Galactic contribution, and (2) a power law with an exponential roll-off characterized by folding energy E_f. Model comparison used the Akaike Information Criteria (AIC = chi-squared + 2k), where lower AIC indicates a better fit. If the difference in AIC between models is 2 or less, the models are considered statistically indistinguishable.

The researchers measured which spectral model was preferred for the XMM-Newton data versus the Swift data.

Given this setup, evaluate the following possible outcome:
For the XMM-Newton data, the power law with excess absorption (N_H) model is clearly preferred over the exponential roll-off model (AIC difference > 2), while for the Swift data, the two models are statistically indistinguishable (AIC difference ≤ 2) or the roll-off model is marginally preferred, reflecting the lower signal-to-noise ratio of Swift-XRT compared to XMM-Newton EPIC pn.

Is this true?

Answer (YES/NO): NO